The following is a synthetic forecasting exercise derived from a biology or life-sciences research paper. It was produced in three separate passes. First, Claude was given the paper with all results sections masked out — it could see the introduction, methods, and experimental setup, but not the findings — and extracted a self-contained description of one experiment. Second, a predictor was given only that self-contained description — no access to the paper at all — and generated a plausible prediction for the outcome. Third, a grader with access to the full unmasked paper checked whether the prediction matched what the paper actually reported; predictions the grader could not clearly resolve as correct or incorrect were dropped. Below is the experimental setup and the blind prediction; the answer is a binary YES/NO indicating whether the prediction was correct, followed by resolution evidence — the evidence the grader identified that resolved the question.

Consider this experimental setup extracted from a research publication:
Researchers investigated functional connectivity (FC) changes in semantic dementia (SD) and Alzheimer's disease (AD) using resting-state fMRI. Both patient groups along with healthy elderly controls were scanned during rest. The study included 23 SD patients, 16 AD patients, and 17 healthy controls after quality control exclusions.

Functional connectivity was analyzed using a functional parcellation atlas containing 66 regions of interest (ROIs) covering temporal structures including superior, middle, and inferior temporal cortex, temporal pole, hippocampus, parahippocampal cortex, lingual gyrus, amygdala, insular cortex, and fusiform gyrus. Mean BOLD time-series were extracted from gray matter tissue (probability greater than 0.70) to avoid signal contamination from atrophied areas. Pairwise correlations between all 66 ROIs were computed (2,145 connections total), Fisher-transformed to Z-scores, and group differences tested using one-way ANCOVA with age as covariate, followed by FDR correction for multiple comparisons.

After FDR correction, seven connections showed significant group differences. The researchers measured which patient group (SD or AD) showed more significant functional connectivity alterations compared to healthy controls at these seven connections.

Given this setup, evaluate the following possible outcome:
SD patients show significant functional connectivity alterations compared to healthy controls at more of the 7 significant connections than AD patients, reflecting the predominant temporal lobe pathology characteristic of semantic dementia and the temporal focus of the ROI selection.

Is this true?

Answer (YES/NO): YES